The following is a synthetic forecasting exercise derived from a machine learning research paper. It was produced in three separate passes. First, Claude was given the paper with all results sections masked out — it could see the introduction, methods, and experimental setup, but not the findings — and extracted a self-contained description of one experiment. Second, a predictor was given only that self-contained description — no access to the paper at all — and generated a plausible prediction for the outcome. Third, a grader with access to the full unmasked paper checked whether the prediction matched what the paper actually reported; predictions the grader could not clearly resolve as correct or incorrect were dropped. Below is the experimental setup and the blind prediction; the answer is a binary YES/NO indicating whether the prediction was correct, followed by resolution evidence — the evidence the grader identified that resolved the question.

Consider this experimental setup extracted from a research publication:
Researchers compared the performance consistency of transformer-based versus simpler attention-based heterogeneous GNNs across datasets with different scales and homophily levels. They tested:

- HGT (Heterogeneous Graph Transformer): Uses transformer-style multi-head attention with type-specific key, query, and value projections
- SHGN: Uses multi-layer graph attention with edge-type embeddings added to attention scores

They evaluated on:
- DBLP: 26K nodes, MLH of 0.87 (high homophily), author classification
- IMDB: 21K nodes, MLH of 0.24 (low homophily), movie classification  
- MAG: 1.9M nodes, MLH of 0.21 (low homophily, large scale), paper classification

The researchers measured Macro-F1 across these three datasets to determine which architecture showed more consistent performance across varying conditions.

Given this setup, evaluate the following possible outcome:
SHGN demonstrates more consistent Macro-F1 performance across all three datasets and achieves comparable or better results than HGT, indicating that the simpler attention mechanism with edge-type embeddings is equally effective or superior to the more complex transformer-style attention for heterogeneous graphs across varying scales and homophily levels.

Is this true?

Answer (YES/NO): NO